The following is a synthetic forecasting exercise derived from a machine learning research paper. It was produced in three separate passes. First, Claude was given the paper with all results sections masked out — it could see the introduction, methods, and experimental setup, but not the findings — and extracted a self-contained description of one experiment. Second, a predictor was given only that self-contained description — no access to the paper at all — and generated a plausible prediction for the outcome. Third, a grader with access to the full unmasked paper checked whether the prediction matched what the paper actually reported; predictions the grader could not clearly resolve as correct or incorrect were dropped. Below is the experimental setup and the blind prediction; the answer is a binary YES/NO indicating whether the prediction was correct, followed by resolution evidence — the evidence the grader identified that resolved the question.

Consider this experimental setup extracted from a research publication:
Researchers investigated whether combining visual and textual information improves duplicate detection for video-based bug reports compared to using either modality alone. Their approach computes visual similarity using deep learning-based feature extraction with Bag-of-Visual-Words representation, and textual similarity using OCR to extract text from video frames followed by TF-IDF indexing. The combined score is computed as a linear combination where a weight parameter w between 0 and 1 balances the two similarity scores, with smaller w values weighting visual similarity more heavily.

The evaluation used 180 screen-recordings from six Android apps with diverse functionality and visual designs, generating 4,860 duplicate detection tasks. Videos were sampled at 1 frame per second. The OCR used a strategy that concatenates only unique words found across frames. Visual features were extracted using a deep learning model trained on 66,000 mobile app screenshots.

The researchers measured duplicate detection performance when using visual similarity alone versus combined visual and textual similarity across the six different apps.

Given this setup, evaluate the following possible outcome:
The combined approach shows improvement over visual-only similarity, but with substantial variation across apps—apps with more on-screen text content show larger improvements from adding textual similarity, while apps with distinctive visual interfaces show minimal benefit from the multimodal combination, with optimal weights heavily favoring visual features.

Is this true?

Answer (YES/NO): NO